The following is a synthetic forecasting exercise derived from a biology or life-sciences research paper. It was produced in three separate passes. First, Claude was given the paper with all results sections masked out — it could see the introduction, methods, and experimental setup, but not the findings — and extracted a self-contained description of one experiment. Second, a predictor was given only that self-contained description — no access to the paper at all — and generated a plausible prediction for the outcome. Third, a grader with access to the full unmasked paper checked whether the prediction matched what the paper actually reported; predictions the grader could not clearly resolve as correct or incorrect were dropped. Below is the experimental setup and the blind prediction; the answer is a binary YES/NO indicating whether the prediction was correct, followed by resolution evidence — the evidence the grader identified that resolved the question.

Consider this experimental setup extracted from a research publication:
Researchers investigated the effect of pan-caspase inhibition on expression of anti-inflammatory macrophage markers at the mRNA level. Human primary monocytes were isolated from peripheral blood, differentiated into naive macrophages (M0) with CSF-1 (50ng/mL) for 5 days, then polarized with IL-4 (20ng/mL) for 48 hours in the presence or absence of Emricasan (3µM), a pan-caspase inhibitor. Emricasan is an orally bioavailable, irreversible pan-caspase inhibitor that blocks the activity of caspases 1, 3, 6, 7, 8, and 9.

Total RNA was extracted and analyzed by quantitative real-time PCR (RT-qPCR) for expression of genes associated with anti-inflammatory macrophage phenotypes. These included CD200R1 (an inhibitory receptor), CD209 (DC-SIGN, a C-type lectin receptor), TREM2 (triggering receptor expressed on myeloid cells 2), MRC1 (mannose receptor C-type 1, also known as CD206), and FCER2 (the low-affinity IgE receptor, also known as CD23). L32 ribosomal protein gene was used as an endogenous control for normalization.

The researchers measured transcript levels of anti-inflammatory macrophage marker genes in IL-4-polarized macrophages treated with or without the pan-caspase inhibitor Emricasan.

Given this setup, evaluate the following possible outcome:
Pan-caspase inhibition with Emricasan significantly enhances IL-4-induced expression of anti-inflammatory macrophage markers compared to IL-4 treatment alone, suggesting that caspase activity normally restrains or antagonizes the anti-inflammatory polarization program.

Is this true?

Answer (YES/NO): NO